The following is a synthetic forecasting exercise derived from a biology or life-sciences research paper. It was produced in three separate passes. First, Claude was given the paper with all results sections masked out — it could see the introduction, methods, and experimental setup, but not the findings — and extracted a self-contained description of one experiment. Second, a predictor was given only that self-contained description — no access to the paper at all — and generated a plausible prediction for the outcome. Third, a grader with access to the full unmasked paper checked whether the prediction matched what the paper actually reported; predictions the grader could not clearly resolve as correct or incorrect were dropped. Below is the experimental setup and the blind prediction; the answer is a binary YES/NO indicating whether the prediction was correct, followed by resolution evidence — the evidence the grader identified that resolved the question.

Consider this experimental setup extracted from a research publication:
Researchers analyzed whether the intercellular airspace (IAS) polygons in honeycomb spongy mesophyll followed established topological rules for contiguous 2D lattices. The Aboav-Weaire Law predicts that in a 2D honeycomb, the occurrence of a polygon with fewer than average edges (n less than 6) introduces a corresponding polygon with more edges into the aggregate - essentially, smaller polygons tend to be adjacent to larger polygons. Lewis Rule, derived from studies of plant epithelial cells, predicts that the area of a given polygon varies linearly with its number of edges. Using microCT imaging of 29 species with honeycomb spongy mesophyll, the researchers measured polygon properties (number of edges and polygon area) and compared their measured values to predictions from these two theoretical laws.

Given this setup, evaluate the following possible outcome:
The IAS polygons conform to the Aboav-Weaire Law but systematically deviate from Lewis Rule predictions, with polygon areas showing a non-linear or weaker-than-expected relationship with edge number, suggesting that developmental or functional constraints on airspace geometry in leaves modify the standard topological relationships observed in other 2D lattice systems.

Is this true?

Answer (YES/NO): NO